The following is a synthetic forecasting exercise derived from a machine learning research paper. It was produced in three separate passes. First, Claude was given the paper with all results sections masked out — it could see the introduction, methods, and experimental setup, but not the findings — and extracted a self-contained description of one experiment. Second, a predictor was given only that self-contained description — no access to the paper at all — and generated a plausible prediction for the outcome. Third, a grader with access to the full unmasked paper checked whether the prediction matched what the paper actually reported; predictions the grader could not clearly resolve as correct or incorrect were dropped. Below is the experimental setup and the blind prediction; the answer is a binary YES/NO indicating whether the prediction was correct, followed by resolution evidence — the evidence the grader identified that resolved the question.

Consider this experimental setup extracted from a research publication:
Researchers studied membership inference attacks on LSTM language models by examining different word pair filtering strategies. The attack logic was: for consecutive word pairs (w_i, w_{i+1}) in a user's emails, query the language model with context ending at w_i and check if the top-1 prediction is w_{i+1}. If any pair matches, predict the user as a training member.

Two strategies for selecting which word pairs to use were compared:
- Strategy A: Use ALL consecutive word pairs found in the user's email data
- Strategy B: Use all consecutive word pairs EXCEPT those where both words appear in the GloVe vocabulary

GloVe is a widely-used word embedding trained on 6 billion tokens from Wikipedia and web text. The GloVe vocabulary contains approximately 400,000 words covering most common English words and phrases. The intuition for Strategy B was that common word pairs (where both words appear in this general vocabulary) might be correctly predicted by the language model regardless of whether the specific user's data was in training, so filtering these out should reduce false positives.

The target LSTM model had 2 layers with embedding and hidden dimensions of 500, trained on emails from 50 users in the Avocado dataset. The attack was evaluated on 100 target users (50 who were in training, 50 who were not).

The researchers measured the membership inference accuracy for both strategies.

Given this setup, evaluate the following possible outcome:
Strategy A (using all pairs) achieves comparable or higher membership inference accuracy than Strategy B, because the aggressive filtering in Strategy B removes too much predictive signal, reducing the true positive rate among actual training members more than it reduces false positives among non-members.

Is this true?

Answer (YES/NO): NO